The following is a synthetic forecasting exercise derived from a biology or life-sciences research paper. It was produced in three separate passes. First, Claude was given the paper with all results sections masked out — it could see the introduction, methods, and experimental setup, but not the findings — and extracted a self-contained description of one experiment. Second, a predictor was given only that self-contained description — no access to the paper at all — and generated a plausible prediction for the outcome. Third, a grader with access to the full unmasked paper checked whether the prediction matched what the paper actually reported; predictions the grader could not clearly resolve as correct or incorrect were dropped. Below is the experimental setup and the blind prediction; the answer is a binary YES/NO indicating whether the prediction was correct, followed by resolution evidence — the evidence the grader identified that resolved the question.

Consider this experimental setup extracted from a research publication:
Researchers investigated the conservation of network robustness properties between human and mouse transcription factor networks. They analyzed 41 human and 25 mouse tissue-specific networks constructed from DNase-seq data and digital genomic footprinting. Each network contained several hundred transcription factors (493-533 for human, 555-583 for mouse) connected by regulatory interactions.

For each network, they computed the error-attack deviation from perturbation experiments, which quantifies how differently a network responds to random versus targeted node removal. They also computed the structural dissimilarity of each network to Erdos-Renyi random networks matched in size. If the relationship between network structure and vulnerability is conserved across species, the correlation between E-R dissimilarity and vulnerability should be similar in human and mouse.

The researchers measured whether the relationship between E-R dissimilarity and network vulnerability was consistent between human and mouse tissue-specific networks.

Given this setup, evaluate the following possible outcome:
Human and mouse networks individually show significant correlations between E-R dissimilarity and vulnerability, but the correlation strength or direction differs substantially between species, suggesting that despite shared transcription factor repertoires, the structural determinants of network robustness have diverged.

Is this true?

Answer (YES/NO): NO